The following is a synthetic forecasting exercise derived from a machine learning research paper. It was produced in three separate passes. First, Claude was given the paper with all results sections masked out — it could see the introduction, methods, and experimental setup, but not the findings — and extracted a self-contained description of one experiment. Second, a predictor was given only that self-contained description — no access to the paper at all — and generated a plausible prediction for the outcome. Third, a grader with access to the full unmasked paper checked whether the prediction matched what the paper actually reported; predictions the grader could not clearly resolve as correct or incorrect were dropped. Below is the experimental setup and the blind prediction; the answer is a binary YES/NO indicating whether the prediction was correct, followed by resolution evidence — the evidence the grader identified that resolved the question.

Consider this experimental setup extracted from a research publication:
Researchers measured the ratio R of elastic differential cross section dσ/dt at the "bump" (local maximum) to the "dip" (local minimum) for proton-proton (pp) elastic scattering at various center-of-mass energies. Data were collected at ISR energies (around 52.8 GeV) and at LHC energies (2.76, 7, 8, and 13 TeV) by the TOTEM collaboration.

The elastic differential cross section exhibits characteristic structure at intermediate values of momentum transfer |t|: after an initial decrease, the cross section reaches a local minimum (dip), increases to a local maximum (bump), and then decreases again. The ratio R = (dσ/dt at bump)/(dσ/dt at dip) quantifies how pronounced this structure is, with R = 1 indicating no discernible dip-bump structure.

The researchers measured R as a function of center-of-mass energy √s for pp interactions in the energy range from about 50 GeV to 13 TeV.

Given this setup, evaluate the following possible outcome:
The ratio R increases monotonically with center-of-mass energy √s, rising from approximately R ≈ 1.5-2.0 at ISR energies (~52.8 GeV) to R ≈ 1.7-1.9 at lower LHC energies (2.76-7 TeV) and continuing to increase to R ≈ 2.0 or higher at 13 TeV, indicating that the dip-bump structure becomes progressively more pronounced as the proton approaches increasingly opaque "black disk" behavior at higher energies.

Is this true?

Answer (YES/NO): NO